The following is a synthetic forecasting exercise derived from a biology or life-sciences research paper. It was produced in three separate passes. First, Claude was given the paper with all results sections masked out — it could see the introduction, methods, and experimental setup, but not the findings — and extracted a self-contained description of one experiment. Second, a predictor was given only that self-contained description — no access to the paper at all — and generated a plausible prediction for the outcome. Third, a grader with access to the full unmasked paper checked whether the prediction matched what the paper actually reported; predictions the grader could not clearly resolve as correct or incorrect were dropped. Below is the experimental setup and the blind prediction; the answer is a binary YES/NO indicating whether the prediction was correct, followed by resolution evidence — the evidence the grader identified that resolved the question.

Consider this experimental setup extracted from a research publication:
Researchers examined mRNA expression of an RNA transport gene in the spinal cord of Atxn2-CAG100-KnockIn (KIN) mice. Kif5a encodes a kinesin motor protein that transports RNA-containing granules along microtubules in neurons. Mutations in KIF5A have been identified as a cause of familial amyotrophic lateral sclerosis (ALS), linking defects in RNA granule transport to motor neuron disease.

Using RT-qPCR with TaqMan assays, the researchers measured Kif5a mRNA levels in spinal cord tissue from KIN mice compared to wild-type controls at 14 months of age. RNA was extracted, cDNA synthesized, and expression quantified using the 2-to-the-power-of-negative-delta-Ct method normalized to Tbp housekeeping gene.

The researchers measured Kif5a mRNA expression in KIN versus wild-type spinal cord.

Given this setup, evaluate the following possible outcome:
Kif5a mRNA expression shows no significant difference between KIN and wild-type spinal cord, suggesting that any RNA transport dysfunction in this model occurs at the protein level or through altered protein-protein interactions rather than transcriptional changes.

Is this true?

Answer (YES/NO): NO